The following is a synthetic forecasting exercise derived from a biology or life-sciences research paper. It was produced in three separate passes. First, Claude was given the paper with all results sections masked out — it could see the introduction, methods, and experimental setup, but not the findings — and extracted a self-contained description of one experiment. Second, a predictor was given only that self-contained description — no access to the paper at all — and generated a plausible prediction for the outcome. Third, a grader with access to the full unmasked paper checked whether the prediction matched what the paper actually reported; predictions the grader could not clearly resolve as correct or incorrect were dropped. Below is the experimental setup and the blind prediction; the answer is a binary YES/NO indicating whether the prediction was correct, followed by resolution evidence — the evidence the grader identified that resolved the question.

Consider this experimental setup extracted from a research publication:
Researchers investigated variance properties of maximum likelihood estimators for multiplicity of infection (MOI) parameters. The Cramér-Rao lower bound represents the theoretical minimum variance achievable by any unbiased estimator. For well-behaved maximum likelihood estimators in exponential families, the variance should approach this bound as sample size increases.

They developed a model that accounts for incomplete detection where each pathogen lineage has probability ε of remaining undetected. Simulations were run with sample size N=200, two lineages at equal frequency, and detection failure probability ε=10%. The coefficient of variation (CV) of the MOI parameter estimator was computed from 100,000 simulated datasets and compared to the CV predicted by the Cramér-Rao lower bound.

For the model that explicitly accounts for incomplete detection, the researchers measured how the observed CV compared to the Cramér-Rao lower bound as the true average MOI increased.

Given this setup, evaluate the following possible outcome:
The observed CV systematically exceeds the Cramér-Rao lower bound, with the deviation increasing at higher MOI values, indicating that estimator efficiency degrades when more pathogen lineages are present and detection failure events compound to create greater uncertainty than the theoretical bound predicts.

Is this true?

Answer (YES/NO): NO